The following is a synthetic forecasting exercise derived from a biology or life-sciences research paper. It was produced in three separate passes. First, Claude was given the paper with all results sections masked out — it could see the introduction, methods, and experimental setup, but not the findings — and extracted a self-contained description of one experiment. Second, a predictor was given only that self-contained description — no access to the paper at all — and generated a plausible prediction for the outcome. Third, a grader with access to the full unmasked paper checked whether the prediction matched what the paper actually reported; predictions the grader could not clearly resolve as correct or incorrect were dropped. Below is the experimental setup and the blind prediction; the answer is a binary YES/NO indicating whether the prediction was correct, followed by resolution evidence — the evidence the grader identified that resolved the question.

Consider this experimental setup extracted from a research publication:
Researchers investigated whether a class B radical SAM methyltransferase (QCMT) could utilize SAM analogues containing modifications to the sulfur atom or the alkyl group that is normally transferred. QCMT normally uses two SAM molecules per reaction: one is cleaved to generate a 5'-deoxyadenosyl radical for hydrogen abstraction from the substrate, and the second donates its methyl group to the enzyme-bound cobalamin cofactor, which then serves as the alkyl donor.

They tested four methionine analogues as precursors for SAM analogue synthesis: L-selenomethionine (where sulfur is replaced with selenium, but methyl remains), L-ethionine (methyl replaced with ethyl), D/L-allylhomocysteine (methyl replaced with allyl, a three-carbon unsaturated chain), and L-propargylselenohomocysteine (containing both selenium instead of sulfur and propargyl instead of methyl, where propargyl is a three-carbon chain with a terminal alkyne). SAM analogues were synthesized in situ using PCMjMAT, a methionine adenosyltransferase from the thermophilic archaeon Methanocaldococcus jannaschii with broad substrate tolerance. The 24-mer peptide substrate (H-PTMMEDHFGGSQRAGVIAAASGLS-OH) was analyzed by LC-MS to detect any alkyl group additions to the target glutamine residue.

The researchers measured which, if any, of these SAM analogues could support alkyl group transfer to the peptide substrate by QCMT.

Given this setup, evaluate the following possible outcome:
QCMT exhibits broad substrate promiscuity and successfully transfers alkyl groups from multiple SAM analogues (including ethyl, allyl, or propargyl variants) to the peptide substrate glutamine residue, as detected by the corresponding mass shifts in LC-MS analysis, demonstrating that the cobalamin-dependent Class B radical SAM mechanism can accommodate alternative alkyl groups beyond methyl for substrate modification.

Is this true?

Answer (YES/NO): NO